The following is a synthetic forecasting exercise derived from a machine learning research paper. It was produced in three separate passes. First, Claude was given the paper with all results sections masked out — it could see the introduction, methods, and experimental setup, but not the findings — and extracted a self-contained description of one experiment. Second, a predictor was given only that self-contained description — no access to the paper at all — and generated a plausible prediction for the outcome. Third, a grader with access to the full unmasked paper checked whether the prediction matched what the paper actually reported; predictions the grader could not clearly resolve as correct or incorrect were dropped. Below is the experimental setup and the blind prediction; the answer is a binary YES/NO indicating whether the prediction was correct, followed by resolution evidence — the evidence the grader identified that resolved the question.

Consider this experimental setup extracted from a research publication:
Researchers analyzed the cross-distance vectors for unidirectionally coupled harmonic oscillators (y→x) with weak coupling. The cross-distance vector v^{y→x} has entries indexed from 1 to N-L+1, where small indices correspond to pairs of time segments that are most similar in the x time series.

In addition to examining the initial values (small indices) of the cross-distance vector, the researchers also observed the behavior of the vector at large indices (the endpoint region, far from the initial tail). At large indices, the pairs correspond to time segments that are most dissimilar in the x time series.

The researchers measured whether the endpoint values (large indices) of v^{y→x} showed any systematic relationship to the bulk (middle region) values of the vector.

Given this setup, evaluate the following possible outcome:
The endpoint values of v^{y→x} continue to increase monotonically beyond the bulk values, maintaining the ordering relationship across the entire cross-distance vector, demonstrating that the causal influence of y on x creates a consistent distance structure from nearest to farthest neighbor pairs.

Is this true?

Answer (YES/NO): NO